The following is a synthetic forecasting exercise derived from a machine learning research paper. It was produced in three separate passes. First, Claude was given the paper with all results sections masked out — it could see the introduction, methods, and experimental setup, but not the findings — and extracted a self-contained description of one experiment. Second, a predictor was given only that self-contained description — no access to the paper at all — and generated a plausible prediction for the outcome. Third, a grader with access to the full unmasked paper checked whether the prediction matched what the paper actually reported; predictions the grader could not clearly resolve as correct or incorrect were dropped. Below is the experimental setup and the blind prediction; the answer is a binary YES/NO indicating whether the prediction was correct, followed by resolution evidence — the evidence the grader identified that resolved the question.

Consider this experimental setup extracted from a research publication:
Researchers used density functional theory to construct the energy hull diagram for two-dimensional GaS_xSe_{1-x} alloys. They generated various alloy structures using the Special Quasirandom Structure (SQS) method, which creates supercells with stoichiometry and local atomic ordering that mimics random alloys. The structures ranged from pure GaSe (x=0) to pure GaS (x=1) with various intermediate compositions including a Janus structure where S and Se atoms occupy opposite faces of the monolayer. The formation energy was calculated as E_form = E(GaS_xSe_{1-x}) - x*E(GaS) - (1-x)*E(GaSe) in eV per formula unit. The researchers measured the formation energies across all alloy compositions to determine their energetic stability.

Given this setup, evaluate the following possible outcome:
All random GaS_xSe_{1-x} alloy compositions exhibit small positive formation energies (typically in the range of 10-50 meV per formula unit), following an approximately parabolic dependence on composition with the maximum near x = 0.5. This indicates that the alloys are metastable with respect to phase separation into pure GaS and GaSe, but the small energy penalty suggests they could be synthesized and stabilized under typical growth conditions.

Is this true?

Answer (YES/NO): NO